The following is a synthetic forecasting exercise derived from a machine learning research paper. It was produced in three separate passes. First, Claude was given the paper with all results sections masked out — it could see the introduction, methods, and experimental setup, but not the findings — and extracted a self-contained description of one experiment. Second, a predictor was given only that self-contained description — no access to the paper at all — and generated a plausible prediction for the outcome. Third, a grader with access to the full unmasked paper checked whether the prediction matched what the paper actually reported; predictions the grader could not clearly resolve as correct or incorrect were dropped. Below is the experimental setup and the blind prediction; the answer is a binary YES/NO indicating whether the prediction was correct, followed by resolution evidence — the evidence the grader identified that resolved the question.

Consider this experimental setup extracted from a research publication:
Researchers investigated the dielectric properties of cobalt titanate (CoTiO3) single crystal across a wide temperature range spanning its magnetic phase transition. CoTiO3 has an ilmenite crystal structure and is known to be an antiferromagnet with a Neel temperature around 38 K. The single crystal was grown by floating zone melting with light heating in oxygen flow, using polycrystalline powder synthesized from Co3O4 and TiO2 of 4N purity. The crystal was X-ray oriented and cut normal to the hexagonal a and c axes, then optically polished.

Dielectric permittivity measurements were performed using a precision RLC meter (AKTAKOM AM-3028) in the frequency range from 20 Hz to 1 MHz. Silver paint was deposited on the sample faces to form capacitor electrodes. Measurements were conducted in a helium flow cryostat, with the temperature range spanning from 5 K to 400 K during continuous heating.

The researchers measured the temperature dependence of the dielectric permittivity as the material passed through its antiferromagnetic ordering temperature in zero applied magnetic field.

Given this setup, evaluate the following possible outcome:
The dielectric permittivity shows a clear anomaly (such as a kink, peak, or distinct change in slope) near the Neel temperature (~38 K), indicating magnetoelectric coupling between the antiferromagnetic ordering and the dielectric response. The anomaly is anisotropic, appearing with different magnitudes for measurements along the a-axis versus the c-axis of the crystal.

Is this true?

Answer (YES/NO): YES